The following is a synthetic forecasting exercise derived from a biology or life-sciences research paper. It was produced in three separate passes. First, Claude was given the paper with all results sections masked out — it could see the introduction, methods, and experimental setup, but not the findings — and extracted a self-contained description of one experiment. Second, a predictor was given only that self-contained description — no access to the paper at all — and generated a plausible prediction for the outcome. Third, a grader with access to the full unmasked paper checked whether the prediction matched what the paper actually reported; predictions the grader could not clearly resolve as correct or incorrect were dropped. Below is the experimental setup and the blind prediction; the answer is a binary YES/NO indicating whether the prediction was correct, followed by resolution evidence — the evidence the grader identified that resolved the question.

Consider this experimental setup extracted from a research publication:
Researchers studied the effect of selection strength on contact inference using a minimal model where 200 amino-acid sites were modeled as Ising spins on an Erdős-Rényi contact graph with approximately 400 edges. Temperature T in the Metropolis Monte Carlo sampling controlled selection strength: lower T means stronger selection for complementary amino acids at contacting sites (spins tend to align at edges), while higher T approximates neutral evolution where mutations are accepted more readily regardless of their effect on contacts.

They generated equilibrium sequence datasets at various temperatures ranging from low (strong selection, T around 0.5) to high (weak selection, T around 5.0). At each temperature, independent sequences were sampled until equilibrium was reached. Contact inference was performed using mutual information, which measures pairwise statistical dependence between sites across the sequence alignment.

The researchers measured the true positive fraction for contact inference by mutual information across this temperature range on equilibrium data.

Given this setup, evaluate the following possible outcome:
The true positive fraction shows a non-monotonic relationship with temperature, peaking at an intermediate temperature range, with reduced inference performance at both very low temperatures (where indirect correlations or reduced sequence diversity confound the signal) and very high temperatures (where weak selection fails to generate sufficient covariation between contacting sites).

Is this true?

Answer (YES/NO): NO